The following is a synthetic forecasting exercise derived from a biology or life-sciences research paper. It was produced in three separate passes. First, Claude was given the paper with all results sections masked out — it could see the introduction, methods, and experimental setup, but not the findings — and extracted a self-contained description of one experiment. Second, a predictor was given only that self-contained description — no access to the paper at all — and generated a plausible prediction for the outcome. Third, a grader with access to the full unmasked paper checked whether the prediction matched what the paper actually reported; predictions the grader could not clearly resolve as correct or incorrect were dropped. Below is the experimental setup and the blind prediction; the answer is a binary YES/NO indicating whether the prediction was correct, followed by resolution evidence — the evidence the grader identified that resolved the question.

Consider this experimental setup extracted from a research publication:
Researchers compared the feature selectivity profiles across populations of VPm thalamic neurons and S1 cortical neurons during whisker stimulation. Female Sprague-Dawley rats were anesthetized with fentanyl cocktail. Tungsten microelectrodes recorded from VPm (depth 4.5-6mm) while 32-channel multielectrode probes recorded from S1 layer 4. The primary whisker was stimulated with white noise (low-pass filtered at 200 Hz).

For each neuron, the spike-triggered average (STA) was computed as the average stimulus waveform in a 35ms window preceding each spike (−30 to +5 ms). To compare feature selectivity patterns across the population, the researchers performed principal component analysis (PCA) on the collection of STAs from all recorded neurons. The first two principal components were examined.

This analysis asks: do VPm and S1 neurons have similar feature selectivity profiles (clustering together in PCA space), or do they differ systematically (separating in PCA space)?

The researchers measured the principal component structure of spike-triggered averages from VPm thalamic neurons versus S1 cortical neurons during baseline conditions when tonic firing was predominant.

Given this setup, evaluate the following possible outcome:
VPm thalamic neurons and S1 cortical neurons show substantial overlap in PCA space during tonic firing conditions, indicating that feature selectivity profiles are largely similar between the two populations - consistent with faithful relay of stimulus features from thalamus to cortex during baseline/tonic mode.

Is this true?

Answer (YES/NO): YES